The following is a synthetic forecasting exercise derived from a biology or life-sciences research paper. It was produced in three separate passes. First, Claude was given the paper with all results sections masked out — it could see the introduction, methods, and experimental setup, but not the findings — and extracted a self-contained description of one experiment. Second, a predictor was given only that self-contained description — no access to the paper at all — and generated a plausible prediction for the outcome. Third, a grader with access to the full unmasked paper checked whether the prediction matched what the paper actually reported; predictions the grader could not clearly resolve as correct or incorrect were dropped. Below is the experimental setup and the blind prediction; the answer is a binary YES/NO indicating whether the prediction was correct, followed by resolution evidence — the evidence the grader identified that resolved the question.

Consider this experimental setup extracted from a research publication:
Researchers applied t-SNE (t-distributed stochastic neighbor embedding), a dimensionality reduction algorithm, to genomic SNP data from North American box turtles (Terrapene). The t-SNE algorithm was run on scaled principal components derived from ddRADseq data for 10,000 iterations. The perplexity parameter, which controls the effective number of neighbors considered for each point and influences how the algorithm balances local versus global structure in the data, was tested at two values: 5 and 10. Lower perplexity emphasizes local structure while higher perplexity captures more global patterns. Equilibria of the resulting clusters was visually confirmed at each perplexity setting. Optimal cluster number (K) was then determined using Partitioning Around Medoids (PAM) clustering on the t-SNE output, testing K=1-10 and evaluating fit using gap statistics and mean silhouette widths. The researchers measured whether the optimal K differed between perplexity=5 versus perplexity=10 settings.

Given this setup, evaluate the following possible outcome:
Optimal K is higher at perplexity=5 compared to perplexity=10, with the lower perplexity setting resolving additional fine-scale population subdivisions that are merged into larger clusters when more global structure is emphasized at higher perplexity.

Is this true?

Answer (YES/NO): NO